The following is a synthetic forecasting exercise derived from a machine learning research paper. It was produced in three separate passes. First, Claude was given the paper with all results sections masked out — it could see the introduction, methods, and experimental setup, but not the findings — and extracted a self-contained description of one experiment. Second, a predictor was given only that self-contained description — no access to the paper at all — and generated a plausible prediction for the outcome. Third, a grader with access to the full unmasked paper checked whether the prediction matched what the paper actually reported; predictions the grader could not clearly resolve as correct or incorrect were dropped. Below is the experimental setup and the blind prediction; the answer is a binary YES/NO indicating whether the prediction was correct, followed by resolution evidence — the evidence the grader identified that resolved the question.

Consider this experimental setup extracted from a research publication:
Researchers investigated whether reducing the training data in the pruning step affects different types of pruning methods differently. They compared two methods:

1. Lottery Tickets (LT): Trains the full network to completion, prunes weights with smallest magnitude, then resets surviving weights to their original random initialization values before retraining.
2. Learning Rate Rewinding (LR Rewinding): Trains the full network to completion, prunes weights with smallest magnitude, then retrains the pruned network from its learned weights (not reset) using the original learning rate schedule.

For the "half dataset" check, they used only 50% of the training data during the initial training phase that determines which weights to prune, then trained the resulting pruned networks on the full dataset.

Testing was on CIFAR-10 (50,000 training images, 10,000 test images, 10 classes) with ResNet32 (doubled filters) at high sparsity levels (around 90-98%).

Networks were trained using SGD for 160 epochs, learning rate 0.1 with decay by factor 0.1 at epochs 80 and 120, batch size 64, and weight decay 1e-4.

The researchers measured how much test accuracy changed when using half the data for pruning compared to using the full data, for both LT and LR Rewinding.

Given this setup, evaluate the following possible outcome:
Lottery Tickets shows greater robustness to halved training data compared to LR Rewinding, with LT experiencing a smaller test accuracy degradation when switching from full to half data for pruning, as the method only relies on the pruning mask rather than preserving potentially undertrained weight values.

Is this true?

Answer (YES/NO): YES